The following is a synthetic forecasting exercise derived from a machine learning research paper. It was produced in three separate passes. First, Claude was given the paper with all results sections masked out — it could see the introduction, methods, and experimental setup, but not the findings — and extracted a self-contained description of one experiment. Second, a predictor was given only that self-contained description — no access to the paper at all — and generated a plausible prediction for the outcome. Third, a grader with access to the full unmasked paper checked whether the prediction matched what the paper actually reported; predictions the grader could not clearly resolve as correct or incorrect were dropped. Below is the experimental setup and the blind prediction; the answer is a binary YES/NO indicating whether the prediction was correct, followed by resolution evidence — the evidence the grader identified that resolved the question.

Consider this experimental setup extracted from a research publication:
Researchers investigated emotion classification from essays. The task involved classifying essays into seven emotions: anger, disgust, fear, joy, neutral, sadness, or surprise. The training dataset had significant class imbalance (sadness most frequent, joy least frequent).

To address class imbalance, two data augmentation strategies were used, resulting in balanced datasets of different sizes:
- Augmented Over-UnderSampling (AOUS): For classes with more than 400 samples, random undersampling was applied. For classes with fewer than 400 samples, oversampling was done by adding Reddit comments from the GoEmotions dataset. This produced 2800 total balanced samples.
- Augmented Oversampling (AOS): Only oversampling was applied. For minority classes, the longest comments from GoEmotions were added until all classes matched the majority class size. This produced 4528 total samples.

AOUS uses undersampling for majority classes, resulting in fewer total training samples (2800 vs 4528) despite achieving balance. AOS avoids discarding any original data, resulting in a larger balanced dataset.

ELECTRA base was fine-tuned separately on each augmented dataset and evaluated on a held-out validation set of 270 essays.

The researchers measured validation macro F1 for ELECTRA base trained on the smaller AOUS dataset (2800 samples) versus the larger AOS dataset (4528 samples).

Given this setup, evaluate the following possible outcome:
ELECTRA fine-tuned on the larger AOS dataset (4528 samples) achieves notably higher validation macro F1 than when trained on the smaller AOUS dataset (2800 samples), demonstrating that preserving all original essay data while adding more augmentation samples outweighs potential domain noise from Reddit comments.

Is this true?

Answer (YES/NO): NO